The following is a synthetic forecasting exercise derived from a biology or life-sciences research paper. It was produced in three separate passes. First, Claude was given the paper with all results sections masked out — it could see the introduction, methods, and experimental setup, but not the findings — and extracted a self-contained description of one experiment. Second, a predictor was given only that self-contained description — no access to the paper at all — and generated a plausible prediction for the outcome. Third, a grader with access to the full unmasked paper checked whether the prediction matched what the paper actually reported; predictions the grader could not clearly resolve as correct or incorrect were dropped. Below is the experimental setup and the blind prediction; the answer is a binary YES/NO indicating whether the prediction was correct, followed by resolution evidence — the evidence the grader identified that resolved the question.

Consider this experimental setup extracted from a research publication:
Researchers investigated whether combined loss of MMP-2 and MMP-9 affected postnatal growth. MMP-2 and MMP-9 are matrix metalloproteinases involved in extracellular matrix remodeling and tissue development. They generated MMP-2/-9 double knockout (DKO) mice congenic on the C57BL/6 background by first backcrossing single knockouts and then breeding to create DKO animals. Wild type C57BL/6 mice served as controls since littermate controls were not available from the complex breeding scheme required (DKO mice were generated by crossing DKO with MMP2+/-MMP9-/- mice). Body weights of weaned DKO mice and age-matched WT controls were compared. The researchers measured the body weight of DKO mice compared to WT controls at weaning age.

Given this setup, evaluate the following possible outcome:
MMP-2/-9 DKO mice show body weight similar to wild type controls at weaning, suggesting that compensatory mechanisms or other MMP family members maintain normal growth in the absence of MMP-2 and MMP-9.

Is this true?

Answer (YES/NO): NO